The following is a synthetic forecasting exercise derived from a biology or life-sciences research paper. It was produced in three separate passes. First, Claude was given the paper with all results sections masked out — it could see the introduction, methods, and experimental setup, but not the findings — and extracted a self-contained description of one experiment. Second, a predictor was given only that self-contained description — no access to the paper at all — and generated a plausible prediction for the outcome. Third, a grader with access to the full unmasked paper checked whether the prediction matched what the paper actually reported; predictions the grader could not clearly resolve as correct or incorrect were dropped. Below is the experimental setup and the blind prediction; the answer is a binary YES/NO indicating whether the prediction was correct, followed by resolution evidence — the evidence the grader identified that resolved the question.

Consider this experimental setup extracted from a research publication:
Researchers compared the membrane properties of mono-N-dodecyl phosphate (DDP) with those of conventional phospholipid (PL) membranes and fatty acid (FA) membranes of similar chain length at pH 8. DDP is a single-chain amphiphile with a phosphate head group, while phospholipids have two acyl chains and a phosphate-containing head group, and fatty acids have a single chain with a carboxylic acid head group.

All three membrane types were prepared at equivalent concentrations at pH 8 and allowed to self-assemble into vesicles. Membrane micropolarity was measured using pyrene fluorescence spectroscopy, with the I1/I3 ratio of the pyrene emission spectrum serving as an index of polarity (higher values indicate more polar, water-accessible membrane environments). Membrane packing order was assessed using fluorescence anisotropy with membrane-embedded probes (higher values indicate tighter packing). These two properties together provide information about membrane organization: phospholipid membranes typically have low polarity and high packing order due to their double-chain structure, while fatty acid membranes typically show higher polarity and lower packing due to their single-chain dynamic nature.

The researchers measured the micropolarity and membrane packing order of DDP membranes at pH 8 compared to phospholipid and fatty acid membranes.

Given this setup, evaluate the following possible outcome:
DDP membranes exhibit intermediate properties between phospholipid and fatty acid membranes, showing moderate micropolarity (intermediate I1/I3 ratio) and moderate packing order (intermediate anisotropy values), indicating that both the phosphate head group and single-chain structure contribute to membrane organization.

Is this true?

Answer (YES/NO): NO